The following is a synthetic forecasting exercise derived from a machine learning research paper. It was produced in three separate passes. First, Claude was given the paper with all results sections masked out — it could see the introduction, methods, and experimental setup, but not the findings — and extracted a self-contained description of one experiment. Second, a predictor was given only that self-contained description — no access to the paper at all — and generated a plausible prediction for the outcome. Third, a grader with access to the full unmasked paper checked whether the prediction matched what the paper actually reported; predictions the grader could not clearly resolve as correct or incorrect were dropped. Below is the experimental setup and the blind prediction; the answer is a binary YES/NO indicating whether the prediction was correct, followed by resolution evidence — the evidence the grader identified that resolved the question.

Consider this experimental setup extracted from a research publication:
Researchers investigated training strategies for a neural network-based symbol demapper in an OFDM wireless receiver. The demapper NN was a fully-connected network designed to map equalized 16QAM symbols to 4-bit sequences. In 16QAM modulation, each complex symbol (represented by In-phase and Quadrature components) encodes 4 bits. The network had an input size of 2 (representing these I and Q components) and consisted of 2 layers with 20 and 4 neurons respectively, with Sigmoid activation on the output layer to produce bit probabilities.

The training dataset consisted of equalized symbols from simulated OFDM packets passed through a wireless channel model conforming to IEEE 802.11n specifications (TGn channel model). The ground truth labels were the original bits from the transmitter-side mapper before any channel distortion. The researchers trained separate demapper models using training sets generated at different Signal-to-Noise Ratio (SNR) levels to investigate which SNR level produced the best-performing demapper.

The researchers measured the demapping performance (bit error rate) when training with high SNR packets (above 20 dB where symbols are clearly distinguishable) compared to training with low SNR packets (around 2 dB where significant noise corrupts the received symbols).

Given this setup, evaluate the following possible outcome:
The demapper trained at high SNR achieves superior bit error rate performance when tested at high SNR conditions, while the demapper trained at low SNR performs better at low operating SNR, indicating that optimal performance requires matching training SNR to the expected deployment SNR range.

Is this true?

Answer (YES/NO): NO